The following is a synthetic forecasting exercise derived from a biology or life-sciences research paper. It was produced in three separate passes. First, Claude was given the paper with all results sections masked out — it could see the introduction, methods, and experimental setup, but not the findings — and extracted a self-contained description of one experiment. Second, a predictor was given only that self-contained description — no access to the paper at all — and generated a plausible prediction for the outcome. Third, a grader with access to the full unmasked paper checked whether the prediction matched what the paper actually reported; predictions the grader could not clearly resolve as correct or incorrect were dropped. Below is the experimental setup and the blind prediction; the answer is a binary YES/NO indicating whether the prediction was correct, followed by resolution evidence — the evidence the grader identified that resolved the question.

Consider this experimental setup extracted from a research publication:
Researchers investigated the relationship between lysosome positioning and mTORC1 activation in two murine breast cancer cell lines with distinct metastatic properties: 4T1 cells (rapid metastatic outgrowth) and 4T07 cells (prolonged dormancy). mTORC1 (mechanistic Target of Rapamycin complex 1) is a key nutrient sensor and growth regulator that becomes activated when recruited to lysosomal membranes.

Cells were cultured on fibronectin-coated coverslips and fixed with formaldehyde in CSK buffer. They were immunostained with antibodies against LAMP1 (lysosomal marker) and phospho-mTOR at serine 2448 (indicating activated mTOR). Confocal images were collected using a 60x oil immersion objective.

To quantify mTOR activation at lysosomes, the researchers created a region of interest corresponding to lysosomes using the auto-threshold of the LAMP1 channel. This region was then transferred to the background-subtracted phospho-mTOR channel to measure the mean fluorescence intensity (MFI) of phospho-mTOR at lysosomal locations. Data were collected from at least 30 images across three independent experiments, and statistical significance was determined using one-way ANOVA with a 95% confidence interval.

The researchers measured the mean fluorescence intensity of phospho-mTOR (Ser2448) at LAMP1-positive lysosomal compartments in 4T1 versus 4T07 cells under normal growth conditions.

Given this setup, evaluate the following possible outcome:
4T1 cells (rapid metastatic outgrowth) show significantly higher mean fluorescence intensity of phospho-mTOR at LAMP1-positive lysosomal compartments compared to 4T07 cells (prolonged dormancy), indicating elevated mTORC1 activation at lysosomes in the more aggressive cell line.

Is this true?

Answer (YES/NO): NO